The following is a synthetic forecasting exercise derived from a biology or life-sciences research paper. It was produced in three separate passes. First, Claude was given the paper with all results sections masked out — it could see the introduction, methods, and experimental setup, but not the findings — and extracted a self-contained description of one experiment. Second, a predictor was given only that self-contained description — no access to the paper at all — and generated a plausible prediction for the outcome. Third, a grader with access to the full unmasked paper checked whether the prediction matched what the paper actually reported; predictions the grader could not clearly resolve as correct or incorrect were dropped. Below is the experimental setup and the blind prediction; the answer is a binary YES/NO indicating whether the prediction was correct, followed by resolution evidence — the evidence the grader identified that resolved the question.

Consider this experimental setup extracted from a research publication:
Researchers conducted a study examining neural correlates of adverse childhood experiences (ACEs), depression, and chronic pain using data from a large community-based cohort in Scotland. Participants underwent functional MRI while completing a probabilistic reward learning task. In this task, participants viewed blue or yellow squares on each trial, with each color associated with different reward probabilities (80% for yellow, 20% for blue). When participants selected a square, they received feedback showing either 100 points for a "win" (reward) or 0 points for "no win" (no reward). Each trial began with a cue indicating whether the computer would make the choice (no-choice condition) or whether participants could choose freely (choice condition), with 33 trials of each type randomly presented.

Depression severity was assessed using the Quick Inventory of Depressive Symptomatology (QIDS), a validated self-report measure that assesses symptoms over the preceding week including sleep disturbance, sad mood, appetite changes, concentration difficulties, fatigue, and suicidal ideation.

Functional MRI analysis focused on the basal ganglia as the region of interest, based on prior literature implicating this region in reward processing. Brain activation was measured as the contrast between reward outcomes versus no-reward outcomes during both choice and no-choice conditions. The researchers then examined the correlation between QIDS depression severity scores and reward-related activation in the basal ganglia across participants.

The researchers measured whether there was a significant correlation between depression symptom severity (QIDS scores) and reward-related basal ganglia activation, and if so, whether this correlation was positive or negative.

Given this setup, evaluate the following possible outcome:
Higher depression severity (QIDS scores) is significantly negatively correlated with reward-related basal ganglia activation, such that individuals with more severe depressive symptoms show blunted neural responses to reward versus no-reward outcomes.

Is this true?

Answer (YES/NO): YES